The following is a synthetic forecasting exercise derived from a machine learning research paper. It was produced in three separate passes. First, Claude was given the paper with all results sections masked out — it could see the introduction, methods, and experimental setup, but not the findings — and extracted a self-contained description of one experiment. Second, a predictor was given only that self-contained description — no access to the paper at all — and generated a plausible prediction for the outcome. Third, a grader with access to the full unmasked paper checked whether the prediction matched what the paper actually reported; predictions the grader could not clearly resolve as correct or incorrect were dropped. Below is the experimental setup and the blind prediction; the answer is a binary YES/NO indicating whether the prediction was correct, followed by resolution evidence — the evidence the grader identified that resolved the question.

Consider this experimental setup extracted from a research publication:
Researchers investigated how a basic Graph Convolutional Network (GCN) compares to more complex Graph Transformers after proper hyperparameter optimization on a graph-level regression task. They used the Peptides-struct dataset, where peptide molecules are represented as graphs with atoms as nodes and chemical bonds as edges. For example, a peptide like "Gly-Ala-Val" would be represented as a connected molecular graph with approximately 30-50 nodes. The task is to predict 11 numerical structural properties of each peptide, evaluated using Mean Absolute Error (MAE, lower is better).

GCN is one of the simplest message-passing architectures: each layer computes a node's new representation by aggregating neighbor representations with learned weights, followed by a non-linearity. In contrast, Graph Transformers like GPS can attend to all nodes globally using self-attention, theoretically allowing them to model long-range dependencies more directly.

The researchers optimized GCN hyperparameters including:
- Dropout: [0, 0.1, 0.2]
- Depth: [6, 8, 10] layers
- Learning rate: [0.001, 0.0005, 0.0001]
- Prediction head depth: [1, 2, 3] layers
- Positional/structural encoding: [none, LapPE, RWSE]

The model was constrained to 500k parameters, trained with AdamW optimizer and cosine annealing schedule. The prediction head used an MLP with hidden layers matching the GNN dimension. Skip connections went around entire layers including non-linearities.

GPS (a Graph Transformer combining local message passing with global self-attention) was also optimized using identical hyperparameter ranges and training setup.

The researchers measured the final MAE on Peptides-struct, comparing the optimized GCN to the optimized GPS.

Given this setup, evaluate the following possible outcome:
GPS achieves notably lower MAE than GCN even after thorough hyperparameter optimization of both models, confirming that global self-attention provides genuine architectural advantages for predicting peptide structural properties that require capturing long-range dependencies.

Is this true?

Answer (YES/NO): NO